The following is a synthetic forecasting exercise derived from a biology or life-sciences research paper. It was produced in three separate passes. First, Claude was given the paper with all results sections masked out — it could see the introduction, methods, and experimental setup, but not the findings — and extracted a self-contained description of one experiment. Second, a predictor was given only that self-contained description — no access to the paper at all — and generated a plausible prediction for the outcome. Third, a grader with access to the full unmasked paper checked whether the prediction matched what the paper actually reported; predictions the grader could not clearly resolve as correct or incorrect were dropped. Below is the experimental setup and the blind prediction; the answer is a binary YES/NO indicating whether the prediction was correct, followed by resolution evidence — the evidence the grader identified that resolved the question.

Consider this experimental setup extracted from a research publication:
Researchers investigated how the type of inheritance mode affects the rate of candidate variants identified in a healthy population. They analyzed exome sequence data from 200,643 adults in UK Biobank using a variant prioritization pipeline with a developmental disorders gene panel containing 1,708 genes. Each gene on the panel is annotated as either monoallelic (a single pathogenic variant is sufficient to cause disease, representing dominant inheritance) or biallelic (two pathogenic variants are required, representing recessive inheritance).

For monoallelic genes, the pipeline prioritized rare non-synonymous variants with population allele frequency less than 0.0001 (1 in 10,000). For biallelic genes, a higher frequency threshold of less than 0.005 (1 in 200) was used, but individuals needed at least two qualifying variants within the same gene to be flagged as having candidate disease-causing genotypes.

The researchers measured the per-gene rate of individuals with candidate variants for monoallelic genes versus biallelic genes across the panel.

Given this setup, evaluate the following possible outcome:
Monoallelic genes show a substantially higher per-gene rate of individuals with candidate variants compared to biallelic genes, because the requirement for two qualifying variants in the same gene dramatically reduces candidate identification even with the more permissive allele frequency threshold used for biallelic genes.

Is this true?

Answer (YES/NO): YES